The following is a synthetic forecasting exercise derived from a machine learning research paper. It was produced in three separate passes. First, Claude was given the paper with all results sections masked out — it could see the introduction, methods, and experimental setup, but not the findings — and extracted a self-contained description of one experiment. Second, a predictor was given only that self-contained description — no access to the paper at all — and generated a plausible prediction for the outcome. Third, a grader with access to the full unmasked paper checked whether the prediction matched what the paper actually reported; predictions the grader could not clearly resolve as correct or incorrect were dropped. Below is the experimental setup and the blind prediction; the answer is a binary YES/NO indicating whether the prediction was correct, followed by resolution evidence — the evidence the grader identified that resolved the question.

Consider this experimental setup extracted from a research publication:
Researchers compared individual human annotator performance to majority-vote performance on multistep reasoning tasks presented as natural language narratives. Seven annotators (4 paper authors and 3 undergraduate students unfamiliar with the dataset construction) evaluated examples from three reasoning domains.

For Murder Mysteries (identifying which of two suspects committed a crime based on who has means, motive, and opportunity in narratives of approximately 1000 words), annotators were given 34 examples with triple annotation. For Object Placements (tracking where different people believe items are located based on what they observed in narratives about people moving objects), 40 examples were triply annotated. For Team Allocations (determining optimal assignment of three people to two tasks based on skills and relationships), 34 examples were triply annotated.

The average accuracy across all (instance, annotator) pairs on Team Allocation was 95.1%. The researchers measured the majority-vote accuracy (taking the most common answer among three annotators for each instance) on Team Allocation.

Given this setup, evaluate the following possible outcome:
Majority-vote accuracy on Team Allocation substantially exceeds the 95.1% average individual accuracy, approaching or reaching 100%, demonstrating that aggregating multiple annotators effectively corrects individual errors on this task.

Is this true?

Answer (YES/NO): YES